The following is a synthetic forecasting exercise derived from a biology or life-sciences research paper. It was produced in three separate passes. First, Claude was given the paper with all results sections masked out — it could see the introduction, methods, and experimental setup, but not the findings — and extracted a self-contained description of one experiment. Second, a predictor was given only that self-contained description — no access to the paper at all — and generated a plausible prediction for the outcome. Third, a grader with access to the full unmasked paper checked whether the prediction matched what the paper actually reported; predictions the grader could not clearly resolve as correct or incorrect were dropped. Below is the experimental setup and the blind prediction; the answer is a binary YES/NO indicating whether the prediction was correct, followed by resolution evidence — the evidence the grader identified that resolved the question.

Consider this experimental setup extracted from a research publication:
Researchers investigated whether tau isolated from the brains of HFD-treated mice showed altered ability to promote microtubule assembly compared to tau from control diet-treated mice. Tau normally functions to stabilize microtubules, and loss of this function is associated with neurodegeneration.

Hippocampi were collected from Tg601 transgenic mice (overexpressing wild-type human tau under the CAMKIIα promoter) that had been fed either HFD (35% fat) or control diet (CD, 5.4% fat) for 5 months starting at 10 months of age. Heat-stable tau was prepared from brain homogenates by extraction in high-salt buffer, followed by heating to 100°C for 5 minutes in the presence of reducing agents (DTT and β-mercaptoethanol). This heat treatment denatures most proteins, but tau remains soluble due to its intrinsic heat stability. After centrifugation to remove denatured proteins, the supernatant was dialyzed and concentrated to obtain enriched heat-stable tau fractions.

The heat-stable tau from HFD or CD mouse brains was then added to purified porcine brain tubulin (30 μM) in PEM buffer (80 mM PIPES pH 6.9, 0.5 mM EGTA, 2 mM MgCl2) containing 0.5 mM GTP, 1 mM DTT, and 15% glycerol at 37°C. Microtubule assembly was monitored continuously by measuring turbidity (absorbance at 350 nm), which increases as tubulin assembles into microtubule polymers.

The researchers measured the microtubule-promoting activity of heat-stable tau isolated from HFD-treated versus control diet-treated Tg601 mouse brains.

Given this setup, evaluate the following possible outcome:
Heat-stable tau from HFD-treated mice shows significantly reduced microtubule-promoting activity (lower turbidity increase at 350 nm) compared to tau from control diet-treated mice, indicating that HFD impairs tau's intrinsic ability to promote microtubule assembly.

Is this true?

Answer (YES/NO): YES